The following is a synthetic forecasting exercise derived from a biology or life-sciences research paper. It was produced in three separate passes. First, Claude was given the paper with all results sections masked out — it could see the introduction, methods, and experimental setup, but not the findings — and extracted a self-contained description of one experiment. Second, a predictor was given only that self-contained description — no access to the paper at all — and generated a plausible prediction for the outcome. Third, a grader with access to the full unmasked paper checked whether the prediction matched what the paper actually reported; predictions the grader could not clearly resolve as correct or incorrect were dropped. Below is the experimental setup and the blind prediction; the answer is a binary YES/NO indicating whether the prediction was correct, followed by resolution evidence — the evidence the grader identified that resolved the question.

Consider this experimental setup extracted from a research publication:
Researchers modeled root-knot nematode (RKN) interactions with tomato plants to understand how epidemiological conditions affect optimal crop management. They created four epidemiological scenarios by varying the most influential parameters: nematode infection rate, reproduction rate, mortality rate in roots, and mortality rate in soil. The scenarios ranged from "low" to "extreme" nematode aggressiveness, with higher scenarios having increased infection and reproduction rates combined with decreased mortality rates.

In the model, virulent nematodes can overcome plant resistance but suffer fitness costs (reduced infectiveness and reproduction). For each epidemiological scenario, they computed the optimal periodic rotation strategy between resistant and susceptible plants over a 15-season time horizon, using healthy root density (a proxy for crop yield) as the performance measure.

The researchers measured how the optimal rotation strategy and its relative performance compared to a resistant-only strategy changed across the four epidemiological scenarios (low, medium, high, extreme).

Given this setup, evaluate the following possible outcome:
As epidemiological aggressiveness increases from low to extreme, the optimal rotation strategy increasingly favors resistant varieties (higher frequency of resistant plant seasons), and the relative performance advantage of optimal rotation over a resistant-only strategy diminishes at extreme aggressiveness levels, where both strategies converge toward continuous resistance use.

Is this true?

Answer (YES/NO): NO